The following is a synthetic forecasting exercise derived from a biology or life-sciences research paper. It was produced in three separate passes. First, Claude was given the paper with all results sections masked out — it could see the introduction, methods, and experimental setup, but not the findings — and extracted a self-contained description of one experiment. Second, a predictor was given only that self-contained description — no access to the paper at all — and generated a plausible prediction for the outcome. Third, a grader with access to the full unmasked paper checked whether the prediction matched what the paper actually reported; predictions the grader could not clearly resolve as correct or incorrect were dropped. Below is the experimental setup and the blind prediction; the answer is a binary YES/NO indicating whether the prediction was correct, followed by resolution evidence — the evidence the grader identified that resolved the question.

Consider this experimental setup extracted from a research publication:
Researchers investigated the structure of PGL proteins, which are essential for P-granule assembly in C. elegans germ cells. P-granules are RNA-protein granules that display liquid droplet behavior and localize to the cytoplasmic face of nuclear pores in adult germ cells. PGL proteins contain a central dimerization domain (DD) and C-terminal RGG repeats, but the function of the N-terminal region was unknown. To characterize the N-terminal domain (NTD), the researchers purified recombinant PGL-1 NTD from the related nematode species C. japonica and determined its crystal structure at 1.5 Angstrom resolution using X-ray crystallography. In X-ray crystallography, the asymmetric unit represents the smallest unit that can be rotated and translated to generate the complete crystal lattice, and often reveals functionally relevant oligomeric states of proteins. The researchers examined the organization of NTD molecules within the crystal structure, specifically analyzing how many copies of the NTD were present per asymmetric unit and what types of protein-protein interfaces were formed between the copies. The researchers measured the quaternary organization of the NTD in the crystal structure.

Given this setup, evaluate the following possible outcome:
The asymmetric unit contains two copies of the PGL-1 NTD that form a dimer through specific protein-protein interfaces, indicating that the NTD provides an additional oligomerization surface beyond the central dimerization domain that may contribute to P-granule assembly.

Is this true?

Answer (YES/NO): NO